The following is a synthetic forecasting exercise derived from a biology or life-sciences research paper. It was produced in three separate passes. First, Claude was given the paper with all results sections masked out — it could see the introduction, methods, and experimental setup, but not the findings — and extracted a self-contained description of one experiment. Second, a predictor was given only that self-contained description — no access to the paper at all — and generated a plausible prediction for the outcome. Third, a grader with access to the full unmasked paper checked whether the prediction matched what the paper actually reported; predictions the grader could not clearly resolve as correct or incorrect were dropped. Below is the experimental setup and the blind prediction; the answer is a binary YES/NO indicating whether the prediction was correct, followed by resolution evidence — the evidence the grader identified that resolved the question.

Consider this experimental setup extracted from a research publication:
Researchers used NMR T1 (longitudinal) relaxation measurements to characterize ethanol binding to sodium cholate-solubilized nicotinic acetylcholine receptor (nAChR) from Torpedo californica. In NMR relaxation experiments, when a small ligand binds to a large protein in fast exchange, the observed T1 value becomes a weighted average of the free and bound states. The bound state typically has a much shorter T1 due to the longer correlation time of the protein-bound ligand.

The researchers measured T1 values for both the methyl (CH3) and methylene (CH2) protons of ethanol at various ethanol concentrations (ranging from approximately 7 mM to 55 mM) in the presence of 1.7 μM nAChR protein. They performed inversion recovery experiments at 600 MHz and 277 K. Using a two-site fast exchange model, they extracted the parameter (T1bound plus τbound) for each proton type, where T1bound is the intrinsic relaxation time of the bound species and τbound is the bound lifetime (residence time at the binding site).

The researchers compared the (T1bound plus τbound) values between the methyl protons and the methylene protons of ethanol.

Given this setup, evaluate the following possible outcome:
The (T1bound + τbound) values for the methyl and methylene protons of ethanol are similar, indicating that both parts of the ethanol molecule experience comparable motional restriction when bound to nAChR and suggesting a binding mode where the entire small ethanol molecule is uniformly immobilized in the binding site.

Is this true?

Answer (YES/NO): NO